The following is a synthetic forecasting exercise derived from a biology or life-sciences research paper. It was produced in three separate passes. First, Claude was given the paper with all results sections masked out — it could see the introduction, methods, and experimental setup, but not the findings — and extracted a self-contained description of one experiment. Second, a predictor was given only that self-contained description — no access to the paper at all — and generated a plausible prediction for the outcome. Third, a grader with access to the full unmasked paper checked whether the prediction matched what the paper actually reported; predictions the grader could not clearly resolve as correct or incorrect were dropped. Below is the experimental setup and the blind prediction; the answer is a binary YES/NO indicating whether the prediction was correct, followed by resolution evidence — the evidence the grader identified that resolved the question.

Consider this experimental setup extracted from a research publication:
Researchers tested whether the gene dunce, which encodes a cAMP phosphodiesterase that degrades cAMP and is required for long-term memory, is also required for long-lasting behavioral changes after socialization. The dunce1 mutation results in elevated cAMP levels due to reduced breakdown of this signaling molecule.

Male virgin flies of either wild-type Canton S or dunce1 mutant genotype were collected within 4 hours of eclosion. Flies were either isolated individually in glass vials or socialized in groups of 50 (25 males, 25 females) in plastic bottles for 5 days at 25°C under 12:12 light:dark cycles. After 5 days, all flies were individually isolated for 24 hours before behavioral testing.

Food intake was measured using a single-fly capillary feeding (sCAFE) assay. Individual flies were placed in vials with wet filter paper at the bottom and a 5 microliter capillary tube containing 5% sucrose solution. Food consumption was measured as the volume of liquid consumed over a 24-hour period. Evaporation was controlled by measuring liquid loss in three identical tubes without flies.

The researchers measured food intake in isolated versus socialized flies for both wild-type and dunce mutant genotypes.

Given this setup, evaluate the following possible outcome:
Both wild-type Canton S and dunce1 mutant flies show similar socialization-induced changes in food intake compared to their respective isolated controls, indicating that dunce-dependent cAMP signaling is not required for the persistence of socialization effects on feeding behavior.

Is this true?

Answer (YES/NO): NO